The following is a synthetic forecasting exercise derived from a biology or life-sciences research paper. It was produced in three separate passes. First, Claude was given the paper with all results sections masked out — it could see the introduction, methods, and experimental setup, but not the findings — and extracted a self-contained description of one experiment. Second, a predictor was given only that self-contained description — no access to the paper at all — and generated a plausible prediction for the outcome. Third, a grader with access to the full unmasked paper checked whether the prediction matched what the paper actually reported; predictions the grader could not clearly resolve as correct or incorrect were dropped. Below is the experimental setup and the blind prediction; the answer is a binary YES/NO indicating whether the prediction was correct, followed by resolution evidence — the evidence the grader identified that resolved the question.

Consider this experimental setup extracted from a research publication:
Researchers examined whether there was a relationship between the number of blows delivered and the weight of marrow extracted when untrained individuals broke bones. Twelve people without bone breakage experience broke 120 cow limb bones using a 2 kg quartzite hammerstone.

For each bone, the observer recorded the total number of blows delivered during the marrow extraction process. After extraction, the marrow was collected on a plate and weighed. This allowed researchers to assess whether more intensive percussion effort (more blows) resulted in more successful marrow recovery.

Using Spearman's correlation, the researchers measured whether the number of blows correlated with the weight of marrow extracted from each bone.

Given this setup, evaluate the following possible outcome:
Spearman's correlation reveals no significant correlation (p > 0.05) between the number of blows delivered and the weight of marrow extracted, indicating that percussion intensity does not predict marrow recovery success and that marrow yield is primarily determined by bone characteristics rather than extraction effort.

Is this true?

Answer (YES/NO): NO